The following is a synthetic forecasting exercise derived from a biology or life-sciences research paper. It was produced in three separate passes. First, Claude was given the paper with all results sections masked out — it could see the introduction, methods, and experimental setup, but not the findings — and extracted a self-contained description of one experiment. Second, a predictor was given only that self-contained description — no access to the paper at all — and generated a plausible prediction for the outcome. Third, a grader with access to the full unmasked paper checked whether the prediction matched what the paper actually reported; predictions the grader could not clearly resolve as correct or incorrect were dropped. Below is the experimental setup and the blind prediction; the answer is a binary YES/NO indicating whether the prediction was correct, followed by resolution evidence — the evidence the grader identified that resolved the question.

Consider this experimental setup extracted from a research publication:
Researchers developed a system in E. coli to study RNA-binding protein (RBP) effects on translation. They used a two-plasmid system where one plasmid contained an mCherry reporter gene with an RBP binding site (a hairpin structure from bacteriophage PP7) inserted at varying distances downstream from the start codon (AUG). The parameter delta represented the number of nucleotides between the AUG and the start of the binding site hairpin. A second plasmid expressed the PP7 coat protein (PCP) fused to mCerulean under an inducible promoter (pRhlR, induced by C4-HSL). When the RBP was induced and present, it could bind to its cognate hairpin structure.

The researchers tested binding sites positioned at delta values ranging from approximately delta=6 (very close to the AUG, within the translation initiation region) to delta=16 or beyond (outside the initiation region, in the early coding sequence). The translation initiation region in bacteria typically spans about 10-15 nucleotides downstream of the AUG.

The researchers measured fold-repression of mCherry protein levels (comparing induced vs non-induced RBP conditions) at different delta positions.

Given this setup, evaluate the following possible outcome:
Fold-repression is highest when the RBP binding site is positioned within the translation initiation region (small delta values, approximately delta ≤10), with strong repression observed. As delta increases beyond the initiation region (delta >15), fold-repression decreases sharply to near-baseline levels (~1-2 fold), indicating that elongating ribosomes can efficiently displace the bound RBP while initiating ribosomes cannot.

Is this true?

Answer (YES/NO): YES